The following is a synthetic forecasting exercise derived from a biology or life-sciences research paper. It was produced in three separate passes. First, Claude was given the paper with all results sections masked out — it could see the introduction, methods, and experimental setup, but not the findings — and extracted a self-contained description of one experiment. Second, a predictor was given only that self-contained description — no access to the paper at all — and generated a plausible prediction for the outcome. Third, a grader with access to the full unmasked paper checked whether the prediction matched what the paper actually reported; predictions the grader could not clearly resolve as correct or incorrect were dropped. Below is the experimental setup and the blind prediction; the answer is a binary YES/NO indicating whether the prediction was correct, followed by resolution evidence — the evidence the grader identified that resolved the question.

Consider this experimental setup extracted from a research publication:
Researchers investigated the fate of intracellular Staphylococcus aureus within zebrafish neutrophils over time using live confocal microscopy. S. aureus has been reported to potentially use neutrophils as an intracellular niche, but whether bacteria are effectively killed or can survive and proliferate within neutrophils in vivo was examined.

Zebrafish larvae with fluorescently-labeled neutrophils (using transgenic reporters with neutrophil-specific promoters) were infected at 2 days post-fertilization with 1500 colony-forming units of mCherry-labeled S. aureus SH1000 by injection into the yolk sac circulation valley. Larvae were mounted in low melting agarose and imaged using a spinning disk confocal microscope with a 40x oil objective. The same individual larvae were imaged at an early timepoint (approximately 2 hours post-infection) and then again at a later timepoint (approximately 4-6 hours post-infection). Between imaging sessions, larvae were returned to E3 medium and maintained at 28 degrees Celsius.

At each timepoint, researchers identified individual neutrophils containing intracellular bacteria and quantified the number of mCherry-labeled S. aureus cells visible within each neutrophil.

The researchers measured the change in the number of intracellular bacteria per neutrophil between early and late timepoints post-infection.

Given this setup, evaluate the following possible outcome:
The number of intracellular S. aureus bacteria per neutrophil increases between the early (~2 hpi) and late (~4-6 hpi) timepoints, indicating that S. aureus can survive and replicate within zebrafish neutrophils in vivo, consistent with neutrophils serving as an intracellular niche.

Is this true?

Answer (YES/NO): NO